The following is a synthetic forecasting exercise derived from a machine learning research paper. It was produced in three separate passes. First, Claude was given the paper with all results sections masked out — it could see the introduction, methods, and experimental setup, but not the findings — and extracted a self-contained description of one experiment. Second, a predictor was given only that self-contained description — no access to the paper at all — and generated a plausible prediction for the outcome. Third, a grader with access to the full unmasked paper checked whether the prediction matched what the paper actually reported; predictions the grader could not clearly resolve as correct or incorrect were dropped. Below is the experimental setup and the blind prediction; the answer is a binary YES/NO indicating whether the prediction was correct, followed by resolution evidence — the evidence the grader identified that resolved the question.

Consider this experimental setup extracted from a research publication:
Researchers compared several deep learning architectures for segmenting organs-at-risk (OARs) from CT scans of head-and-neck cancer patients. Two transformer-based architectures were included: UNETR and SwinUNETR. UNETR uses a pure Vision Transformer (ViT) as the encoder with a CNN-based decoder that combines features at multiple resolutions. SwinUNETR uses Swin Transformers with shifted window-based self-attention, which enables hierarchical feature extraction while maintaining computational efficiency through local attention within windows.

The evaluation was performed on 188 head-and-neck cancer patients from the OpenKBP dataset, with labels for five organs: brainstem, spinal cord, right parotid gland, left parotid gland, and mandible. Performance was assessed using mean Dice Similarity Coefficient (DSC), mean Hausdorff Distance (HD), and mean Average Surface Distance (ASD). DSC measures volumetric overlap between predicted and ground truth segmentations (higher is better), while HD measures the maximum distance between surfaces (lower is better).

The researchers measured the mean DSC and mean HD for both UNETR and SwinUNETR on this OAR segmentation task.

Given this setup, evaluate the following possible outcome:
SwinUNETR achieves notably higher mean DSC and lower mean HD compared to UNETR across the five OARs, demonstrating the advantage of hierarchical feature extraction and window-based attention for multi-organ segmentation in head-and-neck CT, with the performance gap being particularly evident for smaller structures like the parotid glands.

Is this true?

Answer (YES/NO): NO